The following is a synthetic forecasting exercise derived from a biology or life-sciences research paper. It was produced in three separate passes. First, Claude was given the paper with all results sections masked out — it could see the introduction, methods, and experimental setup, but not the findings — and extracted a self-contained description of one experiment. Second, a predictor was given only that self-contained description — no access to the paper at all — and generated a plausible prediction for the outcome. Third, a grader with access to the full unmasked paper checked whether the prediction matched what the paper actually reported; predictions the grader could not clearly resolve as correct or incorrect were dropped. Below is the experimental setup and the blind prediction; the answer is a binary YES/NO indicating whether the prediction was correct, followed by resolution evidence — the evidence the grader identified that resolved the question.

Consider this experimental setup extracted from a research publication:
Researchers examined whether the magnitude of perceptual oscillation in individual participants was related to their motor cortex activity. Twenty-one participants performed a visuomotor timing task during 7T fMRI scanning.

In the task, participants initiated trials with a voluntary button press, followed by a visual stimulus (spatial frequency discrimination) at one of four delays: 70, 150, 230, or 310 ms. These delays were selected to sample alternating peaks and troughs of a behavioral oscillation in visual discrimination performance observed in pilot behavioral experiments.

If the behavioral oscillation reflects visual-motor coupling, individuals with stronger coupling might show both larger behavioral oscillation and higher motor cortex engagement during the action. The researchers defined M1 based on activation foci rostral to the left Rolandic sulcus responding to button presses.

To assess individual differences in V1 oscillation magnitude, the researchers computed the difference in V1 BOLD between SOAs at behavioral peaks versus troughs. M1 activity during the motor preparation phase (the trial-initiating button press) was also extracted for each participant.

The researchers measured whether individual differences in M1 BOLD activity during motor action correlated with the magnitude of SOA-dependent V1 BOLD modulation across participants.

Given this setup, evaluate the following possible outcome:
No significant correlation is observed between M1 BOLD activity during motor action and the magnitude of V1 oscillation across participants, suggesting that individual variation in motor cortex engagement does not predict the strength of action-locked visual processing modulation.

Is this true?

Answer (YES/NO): NO